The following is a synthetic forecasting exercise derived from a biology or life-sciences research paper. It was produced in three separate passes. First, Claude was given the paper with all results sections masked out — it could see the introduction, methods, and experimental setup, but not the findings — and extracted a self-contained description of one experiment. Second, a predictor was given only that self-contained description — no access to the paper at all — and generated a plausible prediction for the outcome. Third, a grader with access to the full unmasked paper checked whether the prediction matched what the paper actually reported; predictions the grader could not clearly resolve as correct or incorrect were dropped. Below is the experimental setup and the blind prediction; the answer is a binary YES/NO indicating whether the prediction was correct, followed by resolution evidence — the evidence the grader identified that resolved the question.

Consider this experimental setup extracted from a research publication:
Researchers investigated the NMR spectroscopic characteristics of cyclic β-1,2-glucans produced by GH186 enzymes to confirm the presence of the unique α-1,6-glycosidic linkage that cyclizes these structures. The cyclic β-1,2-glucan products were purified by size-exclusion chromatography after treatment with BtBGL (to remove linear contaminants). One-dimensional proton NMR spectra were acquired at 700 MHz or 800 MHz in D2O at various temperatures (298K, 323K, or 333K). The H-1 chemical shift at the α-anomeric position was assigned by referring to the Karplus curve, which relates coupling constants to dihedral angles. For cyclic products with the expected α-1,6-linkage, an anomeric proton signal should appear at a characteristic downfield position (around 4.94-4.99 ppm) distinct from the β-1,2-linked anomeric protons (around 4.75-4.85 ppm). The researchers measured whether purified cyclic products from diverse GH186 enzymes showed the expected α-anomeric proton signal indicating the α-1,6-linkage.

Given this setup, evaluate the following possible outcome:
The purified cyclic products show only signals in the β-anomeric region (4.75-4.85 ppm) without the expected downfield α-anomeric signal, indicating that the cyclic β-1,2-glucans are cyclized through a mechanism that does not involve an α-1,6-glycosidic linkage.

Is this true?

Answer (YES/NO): NO